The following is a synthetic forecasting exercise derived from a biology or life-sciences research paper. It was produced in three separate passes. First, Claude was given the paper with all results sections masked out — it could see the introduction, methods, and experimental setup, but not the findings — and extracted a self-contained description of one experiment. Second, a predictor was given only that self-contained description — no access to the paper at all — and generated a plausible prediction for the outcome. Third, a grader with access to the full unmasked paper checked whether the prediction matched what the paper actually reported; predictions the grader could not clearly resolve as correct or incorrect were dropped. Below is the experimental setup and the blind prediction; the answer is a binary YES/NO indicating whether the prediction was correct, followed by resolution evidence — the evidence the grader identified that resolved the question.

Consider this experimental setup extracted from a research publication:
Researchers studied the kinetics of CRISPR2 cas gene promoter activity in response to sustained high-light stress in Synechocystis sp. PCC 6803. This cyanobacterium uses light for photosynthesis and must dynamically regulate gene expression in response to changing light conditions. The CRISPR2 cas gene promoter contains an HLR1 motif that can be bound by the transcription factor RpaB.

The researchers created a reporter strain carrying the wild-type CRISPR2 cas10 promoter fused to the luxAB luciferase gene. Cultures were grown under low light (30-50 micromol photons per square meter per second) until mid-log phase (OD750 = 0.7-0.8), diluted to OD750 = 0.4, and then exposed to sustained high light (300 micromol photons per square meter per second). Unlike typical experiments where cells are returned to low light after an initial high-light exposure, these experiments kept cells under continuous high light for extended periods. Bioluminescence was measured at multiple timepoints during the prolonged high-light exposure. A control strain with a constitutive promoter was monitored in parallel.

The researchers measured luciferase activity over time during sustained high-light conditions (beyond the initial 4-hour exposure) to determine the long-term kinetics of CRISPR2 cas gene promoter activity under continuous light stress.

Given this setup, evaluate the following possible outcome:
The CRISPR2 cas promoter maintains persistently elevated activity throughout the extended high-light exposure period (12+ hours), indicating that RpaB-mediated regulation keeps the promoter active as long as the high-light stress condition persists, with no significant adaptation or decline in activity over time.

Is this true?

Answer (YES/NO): NO